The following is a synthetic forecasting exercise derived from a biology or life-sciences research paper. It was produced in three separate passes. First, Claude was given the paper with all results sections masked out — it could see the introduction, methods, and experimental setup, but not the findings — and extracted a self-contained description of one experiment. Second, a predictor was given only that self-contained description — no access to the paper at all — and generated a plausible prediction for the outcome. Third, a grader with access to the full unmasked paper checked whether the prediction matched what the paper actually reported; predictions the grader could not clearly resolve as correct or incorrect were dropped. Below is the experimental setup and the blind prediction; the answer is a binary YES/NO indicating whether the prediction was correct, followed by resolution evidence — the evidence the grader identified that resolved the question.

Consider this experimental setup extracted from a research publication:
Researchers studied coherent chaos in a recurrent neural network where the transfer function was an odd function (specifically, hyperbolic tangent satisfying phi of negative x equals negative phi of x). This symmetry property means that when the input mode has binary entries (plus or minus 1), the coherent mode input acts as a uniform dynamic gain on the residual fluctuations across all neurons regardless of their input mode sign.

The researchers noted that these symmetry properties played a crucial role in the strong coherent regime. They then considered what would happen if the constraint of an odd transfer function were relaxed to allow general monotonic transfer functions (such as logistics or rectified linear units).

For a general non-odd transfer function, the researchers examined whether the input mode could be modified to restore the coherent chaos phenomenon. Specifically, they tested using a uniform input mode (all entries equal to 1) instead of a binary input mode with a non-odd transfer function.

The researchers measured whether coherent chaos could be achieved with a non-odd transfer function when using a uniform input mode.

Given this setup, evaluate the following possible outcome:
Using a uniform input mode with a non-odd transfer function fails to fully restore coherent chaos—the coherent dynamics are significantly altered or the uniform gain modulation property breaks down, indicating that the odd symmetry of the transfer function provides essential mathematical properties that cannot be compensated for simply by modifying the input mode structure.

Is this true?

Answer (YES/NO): NO